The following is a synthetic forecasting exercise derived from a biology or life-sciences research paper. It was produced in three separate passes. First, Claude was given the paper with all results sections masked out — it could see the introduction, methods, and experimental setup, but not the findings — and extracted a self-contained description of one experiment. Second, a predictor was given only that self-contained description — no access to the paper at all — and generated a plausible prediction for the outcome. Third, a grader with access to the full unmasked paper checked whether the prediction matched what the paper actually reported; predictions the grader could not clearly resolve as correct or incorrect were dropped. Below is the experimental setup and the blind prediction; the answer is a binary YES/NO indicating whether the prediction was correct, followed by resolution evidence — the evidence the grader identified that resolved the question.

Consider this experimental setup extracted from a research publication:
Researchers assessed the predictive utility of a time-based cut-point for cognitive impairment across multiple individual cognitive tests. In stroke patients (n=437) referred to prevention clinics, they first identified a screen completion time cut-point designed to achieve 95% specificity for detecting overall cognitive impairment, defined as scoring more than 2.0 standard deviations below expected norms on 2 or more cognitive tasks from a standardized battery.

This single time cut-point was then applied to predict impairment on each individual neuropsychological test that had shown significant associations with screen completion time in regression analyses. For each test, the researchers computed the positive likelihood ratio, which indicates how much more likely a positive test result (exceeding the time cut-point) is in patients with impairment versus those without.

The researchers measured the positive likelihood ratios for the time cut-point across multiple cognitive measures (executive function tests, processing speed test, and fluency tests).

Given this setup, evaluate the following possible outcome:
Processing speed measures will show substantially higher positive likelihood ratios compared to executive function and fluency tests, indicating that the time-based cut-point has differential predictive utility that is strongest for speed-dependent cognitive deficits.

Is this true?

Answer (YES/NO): NO